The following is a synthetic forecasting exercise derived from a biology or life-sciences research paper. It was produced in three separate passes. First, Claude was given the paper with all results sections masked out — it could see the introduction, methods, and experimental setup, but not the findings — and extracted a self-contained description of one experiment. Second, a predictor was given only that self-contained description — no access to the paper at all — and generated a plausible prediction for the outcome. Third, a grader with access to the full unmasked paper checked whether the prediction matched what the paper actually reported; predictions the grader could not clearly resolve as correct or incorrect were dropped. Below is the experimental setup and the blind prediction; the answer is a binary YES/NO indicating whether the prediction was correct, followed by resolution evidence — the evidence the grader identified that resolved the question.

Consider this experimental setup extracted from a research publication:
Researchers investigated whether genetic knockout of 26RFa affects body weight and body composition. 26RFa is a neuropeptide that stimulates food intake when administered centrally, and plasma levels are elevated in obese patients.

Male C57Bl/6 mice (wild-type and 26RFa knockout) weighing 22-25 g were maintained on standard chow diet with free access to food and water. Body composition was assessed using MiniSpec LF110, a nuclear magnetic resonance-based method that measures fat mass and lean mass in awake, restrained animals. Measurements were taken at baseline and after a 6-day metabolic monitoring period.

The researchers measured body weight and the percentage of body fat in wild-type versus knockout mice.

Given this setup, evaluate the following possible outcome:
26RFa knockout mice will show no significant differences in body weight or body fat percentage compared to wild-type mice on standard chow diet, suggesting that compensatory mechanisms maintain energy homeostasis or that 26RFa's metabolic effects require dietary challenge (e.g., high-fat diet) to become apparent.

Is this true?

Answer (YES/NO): YES